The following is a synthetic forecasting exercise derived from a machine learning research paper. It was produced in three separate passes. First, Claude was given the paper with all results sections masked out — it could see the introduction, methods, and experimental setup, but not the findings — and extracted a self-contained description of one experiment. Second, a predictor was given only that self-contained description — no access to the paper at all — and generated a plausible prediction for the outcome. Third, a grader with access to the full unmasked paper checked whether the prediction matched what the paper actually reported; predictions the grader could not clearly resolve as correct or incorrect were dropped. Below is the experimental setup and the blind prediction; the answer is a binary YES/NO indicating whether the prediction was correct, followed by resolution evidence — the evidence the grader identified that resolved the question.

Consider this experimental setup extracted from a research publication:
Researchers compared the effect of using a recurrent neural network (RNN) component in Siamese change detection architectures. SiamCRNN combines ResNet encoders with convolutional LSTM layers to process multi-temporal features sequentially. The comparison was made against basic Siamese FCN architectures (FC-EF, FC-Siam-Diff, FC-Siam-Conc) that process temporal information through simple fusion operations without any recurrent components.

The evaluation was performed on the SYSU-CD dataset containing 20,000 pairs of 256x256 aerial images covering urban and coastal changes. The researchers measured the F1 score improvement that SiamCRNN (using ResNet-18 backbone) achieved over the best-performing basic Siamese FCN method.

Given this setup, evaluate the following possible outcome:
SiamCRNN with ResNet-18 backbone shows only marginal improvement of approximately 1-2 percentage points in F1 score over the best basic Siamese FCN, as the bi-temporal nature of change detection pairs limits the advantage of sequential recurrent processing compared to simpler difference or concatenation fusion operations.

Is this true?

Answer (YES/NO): NO